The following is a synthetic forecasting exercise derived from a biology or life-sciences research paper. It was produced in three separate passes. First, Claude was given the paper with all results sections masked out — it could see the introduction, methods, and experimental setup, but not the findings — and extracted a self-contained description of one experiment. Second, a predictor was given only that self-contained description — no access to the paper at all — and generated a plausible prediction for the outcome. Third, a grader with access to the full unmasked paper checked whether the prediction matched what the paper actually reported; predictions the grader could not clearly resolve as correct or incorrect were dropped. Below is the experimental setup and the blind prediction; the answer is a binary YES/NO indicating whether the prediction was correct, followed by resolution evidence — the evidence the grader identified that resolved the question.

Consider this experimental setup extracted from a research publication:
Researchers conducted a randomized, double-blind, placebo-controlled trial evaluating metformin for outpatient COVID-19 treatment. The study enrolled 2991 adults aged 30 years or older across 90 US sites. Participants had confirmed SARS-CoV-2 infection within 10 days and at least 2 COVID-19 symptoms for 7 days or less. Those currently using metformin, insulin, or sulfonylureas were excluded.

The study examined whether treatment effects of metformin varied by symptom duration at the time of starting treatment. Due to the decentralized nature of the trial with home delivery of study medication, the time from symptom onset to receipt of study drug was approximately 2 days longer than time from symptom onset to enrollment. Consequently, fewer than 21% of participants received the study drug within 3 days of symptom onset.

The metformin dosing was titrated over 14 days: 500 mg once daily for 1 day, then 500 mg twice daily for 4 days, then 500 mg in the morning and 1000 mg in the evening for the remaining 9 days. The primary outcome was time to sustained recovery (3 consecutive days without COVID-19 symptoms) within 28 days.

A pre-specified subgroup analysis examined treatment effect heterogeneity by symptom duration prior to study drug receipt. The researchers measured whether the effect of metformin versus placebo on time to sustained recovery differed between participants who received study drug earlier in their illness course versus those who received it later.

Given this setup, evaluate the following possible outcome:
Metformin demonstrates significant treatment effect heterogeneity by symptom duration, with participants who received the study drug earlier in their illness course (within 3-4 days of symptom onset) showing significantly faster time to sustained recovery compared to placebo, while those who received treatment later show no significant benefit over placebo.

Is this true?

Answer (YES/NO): NO